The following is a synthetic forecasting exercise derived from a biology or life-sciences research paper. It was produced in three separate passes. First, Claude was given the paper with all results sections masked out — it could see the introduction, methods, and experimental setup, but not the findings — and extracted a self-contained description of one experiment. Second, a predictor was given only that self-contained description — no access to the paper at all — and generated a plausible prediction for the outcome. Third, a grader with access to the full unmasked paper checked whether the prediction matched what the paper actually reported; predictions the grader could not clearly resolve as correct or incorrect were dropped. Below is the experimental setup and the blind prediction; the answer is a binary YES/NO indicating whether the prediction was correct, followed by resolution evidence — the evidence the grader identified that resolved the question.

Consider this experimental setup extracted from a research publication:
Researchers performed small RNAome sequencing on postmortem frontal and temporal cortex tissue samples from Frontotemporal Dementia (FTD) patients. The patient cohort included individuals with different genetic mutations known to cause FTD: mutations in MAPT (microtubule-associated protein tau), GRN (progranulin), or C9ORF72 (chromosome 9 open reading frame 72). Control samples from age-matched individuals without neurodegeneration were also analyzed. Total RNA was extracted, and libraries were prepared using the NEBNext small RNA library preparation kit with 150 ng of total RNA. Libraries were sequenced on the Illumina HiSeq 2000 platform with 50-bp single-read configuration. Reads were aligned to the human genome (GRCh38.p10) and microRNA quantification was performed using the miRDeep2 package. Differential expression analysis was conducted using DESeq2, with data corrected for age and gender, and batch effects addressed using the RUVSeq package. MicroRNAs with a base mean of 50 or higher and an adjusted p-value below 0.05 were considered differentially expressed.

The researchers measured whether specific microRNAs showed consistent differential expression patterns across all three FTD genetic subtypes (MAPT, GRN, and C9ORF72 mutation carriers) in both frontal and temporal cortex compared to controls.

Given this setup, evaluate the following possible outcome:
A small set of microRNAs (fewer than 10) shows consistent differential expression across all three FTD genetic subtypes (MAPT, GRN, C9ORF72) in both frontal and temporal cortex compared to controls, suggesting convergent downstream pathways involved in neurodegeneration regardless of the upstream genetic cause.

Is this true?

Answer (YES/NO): YES